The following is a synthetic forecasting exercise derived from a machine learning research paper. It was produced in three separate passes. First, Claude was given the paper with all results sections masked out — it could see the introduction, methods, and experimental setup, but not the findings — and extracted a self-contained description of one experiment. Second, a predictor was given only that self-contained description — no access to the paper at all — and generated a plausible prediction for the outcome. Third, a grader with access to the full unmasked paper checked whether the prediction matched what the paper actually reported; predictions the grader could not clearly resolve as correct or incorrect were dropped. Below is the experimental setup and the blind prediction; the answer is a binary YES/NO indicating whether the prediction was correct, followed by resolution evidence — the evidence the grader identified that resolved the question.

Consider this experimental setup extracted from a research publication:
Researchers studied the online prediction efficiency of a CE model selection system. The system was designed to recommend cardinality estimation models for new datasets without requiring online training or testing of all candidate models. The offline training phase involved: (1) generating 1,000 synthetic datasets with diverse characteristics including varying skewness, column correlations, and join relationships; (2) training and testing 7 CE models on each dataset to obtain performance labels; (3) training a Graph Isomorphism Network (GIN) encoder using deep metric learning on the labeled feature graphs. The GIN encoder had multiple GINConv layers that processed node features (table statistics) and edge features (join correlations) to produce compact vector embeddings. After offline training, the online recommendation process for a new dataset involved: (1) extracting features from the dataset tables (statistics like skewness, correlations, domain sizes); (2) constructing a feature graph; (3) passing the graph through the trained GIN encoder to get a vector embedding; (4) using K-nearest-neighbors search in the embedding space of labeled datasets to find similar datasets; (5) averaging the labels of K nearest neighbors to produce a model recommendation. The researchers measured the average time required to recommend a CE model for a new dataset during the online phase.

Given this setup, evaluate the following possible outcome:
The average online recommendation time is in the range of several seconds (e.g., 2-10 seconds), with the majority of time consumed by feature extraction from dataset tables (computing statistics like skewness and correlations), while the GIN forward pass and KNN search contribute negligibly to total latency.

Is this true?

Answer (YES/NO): NO